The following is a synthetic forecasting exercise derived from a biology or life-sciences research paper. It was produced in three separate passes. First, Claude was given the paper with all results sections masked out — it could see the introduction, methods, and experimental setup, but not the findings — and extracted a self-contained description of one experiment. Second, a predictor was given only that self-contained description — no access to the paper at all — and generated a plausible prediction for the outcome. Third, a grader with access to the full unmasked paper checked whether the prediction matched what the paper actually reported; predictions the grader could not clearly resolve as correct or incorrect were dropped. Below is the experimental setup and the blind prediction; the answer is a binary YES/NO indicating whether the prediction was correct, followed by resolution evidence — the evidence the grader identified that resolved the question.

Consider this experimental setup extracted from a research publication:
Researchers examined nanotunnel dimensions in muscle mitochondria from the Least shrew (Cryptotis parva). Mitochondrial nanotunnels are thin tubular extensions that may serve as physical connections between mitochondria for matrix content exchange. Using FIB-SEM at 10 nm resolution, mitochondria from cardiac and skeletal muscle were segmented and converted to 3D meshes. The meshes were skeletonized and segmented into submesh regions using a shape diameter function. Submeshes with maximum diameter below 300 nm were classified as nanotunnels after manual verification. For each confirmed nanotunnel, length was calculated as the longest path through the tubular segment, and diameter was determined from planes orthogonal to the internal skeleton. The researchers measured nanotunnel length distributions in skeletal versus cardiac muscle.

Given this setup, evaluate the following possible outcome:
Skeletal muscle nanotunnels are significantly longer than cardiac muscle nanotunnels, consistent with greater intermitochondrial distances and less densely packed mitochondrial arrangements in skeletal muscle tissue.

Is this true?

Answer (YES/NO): YES